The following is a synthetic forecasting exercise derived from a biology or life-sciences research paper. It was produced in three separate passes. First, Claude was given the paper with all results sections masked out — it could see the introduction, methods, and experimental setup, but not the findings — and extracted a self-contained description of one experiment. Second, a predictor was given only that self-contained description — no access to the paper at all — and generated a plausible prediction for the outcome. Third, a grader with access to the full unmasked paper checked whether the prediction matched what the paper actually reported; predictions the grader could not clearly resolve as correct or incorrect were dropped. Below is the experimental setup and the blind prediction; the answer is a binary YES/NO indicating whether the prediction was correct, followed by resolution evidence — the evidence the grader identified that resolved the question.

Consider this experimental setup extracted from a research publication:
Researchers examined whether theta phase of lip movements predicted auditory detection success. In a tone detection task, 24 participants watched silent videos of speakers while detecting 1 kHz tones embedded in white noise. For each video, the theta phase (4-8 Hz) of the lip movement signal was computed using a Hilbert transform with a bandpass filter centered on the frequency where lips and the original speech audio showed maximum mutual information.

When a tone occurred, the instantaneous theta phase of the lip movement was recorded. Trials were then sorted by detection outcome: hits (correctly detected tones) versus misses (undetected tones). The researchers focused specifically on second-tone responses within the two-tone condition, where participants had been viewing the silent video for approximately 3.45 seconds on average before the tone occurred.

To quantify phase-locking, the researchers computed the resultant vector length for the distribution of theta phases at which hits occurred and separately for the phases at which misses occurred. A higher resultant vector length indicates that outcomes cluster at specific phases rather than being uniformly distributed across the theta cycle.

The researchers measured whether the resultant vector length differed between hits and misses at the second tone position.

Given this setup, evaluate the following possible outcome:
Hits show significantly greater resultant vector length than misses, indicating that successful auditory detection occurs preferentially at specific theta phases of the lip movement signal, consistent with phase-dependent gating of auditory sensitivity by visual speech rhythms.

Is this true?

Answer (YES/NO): NO